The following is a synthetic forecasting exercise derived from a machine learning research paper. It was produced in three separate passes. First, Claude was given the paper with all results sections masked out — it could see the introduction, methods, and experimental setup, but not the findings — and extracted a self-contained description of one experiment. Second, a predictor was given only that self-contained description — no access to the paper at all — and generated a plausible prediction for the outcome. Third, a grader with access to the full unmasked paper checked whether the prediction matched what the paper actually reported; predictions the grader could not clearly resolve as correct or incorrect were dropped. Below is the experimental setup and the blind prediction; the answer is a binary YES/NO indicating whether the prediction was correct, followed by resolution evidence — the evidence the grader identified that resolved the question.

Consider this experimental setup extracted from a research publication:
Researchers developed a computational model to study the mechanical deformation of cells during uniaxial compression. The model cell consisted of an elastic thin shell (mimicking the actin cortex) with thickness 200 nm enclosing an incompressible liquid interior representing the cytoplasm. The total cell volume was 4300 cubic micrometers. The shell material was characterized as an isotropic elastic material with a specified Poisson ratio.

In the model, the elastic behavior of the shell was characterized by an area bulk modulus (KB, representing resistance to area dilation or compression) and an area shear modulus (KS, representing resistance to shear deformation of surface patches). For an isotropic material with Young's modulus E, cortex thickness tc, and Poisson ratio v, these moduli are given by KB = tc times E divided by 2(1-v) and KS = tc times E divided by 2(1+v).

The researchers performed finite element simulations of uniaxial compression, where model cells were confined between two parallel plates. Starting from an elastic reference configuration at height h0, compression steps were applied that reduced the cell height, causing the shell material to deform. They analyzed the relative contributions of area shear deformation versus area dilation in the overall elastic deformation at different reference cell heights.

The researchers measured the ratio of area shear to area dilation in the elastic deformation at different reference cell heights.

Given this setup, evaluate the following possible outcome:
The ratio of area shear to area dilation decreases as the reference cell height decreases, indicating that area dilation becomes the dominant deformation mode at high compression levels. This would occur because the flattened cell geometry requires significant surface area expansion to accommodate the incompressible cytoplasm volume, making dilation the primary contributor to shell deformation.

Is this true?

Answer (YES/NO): YES